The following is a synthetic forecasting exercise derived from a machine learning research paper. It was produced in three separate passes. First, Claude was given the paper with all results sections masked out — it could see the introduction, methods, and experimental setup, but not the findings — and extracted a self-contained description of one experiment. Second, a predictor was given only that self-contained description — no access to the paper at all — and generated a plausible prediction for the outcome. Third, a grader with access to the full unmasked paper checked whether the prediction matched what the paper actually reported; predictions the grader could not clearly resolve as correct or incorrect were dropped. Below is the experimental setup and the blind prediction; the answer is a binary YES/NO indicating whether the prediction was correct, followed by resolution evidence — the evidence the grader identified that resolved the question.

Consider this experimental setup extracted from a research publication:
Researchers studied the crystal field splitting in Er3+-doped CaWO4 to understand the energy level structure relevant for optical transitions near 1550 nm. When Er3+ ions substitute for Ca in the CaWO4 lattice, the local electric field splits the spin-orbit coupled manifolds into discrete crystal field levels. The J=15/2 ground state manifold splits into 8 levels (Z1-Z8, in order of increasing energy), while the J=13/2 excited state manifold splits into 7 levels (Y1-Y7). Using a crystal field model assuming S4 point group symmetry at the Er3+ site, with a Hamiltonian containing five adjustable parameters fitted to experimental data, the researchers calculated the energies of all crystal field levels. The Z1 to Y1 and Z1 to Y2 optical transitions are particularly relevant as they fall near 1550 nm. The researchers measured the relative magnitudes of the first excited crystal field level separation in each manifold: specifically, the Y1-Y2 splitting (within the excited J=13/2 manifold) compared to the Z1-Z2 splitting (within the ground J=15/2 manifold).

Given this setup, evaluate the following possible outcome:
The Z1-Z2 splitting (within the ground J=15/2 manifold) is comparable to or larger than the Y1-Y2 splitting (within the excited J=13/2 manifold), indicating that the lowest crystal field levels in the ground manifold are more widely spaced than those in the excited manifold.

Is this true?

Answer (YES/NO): YES